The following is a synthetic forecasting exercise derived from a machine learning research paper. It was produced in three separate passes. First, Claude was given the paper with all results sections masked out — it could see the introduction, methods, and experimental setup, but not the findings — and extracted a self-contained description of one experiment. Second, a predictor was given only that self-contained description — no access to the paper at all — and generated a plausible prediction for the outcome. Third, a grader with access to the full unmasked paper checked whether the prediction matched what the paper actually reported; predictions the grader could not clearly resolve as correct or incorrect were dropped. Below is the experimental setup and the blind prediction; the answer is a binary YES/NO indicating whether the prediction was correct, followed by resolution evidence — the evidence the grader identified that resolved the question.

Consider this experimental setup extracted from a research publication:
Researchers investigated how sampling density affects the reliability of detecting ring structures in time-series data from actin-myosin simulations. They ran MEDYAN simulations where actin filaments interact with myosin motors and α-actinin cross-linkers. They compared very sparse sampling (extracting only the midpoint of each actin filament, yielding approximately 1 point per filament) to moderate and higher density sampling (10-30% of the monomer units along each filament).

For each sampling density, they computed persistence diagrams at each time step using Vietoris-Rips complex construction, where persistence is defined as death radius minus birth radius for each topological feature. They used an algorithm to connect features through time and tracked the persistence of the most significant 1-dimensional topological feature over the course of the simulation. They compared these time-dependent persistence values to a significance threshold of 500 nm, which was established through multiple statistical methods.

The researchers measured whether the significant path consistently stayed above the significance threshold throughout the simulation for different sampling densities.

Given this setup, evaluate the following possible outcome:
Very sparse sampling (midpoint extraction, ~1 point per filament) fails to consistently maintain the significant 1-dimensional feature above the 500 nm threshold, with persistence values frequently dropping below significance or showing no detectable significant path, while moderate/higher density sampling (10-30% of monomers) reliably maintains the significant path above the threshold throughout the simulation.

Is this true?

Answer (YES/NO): YES